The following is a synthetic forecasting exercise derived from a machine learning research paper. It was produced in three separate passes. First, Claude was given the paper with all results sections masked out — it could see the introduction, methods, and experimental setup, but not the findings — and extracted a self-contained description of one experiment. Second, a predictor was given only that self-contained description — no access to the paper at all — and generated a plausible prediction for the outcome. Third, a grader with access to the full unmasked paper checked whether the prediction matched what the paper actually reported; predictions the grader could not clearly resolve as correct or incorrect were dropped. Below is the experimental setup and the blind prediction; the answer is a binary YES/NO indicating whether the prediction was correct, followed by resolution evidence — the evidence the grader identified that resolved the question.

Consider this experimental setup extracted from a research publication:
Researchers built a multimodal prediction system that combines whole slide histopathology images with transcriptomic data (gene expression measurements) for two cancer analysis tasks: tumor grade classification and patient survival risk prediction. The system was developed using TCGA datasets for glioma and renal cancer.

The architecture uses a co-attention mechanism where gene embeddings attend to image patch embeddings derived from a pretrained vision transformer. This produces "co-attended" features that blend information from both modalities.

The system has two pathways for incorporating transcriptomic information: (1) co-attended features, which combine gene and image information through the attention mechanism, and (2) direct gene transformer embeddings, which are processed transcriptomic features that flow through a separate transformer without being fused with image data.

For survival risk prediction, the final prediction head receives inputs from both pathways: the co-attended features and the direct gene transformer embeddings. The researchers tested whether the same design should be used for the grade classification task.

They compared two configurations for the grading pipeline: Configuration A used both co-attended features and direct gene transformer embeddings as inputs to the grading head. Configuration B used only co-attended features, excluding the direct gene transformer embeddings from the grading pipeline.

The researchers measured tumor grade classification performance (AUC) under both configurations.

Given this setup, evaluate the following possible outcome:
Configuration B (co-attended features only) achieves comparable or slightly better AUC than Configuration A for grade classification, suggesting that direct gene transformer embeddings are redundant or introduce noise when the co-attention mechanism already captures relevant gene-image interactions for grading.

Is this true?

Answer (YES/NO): YES